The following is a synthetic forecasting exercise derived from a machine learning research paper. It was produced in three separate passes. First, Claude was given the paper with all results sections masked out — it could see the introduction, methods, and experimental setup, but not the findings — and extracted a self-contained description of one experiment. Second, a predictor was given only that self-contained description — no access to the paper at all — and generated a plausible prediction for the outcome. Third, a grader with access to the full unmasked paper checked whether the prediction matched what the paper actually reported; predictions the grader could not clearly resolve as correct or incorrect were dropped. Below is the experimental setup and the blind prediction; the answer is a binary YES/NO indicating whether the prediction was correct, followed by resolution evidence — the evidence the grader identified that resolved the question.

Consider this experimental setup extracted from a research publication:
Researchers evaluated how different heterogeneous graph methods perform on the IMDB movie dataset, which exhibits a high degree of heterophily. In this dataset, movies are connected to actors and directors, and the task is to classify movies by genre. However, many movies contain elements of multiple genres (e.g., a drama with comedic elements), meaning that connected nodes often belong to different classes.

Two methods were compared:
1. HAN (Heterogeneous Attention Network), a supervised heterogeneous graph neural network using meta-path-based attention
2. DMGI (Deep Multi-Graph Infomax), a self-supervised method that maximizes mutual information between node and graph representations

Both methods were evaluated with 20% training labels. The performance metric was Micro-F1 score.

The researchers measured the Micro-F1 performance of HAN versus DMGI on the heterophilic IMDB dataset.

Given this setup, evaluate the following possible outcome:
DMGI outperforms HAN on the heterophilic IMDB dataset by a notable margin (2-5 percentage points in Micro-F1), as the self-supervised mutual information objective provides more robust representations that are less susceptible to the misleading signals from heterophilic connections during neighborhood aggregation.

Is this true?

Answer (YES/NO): NO